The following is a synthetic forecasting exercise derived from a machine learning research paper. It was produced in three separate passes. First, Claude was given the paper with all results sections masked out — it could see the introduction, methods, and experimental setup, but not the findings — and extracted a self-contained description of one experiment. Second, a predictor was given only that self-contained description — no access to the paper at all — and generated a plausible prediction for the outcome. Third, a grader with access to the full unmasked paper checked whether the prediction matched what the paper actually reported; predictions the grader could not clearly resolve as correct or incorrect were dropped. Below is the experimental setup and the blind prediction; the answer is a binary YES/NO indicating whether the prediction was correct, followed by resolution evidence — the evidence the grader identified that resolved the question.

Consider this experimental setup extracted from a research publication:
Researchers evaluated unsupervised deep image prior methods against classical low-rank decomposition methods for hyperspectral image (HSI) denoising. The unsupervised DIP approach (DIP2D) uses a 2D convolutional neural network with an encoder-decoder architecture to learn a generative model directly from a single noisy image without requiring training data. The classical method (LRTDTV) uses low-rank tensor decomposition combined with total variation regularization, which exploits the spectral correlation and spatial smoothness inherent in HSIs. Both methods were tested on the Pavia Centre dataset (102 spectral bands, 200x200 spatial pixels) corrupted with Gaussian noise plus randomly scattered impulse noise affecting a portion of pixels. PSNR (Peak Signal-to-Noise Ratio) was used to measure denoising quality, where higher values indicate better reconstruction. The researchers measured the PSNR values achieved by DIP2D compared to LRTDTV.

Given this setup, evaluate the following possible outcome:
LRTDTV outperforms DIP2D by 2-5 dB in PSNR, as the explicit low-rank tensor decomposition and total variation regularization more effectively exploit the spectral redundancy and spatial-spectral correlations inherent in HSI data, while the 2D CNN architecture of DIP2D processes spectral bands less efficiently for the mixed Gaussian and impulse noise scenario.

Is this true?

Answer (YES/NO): YES